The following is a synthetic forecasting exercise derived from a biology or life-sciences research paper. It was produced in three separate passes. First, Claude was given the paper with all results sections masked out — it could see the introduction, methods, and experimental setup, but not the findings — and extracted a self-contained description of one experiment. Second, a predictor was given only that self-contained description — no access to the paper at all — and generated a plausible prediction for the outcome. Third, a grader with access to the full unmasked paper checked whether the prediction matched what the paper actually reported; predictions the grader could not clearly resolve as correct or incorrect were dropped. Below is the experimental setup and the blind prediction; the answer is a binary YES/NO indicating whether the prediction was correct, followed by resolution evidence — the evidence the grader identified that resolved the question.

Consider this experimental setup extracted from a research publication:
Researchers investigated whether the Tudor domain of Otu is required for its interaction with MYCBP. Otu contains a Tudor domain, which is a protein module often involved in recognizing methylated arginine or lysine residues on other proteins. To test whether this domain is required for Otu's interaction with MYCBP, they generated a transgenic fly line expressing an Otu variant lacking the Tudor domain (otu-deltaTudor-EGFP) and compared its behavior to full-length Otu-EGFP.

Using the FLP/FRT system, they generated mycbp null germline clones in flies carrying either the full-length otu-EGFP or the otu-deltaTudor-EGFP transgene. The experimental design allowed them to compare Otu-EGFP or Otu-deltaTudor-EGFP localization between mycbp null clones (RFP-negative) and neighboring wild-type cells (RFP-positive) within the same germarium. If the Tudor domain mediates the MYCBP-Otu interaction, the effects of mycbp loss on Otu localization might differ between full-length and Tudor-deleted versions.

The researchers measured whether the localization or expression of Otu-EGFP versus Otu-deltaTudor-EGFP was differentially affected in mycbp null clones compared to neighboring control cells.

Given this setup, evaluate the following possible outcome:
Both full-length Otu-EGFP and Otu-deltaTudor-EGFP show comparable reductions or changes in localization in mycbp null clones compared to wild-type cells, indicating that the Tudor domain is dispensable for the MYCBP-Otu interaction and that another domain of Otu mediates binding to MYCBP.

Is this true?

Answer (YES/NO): YES